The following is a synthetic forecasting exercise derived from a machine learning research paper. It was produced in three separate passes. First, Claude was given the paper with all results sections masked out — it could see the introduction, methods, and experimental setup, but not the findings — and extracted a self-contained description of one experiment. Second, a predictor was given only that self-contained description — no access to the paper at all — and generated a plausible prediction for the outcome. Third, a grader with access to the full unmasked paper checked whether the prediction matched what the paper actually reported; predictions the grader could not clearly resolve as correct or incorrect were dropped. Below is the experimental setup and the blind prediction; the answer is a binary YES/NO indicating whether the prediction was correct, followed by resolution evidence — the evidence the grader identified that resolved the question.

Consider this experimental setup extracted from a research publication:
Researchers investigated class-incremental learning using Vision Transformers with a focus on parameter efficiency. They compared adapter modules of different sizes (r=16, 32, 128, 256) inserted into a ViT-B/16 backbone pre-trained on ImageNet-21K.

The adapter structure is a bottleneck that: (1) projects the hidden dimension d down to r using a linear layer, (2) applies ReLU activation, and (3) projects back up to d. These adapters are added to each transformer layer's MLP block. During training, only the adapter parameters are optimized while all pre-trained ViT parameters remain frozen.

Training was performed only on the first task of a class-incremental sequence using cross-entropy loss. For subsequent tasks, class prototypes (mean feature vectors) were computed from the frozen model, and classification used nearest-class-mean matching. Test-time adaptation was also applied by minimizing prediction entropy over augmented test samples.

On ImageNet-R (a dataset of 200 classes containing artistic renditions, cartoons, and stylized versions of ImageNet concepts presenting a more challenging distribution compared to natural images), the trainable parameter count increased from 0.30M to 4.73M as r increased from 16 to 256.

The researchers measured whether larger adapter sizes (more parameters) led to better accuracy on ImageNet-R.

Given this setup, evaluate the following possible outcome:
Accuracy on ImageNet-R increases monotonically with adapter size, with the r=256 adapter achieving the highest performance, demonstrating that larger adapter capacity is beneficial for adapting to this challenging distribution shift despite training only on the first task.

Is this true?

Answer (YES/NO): NO